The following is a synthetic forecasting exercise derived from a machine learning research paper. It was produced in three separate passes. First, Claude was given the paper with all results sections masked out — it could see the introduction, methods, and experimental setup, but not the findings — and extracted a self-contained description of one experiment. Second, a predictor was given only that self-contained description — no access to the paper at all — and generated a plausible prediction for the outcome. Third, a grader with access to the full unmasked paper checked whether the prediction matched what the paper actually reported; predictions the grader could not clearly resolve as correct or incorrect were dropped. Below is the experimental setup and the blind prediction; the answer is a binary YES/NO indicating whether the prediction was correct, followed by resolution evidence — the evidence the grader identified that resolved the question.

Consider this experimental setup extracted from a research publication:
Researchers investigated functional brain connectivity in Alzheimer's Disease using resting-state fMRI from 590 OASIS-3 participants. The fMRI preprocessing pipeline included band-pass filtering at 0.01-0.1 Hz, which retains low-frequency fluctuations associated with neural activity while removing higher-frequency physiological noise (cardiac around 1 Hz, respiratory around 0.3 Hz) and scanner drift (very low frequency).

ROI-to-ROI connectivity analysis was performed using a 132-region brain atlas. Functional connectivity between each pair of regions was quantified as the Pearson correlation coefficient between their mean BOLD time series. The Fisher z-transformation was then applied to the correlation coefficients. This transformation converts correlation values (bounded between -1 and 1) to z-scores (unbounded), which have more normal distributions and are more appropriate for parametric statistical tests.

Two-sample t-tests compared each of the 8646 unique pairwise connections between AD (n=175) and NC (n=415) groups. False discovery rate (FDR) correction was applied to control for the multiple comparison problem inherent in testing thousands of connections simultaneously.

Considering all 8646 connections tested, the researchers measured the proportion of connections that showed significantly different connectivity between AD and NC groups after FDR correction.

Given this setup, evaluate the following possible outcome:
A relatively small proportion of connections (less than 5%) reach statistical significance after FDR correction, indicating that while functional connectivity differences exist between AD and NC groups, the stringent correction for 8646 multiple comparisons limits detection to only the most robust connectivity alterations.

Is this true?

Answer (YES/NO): YES